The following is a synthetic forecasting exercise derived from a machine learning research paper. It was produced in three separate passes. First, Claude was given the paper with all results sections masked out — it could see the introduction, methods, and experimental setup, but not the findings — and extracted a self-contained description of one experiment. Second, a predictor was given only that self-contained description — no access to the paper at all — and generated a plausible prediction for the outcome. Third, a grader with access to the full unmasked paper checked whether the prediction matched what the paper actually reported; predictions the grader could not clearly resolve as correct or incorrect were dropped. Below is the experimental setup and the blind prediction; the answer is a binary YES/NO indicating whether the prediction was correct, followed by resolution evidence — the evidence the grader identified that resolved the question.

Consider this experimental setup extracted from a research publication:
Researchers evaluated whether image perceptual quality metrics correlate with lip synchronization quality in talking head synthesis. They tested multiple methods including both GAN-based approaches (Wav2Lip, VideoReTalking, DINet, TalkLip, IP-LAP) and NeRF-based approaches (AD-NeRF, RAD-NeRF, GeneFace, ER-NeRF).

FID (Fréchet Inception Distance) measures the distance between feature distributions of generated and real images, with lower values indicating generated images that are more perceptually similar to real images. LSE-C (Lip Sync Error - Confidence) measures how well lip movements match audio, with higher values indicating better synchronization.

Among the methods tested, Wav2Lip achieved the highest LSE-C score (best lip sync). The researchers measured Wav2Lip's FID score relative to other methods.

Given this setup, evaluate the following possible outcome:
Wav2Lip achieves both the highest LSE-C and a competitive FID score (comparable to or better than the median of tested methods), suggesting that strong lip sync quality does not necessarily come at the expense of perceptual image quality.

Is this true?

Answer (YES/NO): NO